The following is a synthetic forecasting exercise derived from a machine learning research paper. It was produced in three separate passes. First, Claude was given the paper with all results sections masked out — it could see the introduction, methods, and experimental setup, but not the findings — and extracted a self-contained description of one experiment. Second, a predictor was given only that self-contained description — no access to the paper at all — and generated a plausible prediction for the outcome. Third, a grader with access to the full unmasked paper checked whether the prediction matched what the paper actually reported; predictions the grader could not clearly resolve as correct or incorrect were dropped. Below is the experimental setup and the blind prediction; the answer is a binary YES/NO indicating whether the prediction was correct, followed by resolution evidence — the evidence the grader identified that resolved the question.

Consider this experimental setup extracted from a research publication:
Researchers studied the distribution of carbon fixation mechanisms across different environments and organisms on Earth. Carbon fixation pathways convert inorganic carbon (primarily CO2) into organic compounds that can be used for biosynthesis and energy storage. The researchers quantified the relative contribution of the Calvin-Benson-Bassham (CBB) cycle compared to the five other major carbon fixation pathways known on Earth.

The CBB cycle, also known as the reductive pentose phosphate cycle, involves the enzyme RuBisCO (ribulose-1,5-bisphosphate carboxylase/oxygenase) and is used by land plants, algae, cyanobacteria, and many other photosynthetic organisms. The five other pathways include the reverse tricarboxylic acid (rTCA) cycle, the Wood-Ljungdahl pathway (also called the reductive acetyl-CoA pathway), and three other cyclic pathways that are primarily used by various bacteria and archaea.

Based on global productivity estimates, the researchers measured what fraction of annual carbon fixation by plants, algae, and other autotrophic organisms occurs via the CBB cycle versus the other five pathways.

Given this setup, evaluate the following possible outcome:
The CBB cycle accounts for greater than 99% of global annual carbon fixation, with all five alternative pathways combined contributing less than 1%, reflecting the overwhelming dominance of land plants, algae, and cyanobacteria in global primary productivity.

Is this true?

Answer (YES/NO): NO